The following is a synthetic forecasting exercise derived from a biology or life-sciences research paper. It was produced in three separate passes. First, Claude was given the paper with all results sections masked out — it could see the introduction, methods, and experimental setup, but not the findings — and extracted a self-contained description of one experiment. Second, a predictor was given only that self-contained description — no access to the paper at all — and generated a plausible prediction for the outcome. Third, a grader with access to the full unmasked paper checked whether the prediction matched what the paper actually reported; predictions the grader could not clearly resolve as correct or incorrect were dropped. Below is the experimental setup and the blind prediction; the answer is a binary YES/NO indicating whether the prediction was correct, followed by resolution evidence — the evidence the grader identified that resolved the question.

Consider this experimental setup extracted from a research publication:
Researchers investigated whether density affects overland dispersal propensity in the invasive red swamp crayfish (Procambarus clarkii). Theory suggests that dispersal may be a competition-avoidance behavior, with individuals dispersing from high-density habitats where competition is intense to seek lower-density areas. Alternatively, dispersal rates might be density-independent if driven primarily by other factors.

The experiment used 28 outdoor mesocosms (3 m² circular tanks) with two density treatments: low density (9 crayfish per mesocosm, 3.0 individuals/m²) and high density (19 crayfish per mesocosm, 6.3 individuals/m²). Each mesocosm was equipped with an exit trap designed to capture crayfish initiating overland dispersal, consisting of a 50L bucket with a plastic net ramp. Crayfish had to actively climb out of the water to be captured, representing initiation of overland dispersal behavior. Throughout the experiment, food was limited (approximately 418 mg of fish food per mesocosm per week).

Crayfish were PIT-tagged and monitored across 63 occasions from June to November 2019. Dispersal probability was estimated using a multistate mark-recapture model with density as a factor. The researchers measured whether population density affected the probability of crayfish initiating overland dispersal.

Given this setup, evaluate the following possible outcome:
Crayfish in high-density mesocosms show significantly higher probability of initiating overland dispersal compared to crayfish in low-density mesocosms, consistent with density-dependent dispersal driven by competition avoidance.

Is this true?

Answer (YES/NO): NO